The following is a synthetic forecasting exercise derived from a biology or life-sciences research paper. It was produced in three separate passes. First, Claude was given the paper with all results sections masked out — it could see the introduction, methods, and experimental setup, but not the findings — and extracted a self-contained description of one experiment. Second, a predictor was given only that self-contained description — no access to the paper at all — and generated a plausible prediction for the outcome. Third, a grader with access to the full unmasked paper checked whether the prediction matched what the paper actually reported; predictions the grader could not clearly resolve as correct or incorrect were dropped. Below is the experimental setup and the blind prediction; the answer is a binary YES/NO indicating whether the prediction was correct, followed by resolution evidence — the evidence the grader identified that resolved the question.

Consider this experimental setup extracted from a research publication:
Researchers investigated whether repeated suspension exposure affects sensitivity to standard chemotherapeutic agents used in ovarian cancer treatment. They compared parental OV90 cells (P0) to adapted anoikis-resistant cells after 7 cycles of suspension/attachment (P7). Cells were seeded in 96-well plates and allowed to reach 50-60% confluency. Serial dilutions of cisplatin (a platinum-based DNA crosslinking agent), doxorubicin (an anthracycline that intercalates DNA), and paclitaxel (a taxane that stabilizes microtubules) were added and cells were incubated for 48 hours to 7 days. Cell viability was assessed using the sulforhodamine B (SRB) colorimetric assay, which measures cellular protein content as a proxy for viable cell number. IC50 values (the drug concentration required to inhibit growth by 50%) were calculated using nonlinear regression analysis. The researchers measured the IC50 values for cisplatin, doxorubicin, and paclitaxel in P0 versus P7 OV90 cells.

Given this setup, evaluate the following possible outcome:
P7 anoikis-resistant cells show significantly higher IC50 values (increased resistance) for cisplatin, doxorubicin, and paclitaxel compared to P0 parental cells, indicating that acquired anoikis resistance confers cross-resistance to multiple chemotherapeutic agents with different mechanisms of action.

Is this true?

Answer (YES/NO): NO